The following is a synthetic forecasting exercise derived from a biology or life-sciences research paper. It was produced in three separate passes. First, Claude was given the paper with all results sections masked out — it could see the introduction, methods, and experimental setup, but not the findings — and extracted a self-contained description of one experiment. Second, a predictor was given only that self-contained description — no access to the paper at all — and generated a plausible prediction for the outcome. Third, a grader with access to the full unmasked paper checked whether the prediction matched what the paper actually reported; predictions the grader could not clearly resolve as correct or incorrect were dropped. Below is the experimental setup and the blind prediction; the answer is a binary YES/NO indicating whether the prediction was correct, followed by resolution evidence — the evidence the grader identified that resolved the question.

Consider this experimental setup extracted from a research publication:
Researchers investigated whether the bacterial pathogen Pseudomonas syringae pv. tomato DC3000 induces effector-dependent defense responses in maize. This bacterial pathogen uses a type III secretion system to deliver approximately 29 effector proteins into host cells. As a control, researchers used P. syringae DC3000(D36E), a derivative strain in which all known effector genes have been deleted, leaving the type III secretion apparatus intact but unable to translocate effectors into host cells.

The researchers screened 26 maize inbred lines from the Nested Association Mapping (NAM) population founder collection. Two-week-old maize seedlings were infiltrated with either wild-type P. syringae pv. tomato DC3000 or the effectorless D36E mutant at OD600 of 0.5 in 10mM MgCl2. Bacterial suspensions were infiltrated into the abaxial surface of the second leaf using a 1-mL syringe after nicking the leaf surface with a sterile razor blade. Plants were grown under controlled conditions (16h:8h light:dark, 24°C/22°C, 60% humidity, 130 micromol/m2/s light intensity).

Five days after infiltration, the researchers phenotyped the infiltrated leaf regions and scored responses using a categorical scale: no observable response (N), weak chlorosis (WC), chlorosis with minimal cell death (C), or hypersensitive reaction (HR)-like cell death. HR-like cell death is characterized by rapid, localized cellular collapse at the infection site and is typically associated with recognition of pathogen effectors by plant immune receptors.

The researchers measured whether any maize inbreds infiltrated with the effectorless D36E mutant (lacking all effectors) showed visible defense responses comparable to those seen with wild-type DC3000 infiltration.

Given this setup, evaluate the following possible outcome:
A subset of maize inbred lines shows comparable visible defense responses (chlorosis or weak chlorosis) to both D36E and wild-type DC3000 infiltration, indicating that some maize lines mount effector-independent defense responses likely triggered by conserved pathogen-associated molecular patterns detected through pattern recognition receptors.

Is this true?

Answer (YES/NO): NO